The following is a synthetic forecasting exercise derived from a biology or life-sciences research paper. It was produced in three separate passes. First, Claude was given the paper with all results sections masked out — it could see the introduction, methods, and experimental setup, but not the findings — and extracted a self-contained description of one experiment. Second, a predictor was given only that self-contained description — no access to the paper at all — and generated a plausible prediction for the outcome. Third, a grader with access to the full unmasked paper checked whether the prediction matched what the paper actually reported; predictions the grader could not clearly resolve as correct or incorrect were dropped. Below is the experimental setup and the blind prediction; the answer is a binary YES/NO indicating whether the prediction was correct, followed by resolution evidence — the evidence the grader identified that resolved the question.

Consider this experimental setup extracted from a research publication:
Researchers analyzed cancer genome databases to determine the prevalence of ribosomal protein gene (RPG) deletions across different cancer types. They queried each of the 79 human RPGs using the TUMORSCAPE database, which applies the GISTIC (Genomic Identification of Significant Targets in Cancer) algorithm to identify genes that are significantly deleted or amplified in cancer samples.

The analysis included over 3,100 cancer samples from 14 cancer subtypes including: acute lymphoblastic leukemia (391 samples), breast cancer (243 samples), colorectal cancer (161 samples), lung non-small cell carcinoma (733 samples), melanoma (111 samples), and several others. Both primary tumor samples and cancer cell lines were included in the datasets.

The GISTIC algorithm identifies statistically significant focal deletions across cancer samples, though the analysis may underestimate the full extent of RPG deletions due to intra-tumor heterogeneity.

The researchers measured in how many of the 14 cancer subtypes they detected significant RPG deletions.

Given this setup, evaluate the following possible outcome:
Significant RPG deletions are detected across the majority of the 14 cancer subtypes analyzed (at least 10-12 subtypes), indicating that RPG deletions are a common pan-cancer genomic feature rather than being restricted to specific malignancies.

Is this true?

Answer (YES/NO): YES